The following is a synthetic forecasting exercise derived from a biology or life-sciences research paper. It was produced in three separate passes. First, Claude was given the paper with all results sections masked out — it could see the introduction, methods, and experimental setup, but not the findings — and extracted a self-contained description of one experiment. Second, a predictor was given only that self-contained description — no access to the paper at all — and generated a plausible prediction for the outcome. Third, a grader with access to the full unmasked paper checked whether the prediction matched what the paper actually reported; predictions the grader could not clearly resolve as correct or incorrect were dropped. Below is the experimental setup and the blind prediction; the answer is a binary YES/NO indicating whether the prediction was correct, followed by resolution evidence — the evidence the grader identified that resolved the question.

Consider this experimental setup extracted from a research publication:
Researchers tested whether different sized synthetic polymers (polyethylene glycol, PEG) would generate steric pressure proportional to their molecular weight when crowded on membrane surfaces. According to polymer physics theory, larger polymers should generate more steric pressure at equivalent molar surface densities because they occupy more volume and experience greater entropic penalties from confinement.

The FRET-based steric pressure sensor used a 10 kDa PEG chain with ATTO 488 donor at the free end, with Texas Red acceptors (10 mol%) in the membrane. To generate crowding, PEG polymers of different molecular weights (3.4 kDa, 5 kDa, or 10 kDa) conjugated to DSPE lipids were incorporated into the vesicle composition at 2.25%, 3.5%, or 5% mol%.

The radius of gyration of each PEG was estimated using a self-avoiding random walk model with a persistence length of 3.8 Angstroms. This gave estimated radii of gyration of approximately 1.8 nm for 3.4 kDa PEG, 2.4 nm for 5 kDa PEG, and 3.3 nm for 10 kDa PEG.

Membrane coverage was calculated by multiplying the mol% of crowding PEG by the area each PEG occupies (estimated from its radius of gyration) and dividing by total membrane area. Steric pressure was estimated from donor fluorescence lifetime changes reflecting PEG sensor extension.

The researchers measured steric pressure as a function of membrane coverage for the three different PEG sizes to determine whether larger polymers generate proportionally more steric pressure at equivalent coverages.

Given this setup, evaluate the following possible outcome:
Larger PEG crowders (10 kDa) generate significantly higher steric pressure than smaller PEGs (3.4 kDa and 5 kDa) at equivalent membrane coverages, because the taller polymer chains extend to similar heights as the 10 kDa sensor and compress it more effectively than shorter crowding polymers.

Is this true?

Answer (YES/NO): NO